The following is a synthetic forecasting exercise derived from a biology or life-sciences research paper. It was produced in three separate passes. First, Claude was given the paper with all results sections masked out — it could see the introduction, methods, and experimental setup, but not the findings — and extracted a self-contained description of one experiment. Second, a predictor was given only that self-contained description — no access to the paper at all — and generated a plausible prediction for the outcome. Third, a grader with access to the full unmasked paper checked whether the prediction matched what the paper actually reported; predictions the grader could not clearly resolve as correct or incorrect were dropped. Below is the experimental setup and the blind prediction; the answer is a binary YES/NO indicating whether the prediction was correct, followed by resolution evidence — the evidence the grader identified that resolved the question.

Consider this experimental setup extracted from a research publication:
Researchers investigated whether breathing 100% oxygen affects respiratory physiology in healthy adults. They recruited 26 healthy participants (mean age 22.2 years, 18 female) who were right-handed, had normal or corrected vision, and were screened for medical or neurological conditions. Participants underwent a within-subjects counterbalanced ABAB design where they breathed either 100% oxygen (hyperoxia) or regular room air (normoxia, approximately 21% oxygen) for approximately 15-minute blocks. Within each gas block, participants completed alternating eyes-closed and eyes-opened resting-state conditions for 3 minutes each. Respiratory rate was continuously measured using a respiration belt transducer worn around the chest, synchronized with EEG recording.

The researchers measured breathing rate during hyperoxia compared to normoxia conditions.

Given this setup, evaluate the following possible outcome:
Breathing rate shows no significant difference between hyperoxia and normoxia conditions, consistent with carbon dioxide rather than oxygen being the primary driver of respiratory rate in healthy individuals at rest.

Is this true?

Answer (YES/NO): YES